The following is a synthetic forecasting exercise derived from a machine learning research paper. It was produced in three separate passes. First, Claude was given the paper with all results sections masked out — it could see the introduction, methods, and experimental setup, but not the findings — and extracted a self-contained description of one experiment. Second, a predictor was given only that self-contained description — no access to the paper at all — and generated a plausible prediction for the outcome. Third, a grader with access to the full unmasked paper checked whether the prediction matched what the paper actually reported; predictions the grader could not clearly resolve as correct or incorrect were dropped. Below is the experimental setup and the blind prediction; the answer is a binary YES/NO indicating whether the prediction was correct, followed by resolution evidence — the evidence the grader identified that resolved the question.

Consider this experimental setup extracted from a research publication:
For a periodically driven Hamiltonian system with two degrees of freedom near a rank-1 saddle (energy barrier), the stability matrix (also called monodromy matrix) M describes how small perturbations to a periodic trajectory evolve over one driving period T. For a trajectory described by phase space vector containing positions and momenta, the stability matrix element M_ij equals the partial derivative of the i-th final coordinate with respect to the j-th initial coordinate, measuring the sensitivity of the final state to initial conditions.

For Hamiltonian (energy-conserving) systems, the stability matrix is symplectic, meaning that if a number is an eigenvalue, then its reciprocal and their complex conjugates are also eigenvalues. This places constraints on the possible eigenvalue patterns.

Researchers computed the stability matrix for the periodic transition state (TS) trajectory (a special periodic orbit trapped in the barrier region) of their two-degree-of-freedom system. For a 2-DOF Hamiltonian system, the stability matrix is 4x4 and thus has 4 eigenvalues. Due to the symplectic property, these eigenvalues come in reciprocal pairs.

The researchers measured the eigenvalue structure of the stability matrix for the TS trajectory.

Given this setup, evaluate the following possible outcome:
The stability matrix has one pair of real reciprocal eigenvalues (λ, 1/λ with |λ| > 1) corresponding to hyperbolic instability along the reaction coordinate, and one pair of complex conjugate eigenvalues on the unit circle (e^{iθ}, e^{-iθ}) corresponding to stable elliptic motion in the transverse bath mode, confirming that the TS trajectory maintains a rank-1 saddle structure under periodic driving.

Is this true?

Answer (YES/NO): YES